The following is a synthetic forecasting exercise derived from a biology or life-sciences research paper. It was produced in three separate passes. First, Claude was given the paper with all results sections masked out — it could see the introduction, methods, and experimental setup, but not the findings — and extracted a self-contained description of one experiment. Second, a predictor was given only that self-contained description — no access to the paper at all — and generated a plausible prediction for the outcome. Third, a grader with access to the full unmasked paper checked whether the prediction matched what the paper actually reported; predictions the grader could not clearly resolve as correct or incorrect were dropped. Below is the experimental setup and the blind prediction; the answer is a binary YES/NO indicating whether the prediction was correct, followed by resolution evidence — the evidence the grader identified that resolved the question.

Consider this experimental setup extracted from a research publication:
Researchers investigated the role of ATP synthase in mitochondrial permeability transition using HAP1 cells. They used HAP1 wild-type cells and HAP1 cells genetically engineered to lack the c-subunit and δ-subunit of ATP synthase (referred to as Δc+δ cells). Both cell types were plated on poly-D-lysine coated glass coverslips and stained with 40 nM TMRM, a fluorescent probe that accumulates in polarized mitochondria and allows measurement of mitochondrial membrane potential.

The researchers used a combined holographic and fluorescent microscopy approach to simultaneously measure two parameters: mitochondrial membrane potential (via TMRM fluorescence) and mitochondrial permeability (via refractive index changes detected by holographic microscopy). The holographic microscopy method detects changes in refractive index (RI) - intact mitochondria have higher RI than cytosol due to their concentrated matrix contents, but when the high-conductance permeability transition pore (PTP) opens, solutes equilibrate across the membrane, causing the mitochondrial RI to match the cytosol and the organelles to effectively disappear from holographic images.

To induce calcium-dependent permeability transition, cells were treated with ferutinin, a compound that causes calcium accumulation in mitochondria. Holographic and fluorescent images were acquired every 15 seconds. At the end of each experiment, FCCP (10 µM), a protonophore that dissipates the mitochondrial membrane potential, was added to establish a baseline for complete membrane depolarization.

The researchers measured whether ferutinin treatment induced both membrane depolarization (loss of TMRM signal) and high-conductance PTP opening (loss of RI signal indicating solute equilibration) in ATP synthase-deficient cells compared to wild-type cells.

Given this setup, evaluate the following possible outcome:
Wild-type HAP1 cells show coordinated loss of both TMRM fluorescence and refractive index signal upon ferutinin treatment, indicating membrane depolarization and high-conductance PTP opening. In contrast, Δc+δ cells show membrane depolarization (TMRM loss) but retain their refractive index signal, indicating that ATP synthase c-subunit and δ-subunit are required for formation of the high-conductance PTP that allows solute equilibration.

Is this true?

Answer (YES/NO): YES